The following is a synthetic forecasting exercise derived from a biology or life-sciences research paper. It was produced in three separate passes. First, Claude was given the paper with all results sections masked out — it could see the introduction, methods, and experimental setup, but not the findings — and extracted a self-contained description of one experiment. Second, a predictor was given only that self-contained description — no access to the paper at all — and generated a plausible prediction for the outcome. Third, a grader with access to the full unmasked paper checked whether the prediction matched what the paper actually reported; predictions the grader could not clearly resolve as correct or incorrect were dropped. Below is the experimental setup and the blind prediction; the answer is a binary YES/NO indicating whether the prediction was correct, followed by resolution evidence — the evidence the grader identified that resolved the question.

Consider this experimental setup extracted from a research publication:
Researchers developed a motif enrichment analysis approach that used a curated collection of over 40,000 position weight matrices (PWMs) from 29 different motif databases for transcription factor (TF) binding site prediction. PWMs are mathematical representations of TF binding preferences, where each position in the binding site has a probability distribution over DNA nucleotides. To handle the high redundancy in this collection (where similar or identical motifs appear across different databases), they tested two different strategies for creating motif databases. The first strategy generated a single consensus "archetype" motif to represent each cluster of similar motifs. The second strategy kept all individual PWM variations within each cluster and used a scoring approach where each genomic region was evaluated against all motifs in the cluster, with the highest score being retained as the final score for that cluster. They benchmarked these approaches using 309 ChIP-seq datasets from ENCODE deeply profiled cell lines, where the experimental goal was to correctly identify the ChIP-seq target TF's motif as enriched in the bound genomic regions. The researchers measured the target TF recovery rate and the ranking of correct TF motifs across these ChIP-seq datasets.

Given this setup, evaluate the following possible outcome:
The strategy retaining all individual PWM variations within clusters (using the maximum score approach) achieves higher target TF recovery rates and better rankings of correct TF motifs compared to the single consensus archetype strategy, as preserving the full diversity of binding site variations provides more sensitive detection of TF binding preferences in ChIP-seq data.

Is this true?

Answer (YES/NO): YES